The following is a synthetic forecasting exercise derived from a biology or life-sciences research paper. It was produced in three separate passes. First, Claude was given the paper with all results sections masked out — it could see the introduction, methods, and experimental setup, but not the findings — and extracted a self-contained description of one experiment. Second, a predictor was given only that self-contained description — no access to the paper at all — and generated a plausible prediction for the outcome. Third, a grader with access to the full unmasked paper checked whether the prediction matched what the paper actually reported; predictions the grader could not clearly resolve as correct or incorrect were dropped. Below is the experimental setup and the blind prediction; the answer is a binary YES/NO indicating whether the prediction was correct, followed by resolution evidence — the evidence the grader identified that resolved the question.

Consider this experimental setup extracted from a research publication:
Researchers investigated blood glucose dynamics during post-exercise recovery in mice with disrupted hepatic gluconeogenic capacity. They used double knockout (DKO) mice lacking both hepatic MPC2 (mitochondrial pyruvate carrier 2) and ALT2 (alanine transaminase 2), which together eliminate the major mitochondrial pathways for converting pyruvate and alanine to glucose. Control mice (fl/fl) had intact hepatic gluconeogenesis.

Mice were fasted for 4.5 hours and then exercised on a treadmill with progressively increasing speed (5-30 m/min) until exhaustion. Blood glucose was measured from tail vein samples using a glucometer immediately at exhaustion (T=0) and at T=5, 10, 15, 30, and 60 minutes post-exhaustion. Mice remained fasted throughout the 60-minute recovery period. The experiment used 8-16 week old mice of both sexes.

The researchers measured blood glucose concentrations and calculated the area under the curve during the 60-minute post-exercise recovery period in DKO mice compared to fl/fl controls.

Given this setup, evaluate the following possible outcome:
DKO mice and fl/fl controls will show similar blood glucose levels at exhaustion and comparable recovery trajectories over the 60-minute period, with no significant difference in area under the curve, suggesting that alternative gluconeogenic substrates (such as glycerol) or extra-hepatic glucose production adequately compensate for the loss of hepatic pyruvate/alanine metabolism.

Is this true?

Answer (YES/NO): NO